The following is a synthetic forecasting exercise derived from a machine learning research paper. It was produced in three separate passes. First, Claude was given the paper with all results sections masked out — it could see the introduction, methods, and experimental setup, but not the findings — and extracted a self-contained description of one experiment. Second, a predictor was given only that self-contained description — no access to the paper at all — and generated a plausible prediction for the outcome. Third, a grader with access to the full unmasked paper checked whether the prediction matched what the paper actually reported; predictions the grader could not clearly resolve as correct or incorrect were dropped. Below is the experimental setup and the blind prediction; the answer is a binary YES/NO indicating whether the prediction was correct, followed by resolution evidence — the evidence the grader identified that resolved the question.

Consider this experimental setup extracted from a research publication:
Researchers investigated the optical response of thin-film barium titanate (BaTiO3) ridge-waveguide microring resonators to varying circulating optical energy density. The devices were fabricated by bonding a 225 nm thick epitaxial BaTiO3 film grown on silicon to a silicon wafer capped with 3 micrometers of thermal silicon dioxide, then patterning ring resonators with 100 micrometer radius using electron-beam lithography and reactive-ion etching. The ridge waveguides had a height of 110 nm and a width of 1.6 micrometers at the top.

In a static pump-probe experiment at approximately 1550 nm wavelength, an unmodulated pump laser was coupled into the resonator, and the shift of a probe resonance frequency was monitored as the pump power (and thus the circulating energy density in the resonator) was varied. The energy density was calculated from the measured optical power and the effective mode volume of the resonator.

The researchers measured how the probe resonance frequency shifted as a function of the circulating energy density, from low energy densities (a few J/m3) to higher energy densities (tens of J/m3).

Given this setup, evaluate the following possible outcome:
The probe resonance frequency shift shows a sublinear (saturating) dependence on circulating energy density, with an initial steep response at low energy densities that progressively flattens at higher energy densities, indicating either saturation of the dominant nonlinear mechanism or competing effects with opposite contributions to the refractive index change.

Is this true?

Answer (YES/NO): NO